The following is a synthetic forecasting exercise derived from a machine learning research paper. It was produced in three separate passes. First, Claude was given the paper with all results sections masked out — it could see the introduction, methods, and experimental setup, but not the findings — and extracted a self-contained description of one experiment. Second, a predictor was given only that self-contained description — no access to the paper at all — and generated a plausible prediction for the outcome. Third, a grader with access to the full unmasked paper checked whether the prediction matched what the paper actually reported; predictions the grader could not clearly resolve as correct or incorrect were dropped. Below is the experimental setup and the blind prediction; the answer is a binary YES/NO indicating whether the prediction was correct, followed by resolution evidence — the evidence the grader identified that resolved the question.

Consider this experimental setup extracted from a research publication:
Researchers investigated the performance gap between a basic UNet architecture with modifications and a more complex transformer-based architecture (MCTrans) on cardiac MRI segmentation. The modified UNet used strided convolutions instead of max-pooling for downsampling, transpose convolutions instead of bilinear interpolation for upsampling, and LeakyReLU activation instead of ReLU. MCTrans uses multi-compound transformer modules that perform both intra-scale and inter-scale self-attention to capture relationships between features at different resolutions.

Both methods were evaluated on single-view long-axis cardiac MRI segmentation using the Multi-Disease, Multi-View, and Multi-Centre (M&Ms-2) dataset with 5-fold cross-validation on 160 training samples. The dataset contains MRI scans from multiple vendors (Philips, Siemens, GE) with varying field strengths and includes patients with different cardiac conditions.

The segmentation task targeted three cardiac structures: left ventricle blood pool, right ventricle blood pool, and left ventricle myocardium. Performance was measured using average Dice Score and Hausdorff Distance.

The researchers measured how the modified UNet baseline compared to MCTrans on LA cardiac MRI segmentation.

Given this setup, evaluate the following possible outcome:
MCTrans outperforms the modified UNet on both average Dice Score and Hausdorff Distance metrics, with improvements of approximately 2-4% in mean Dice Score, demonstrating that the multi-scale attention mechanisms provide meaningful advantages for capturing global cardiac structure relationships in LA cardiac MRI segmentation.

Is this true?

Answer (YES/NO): NO